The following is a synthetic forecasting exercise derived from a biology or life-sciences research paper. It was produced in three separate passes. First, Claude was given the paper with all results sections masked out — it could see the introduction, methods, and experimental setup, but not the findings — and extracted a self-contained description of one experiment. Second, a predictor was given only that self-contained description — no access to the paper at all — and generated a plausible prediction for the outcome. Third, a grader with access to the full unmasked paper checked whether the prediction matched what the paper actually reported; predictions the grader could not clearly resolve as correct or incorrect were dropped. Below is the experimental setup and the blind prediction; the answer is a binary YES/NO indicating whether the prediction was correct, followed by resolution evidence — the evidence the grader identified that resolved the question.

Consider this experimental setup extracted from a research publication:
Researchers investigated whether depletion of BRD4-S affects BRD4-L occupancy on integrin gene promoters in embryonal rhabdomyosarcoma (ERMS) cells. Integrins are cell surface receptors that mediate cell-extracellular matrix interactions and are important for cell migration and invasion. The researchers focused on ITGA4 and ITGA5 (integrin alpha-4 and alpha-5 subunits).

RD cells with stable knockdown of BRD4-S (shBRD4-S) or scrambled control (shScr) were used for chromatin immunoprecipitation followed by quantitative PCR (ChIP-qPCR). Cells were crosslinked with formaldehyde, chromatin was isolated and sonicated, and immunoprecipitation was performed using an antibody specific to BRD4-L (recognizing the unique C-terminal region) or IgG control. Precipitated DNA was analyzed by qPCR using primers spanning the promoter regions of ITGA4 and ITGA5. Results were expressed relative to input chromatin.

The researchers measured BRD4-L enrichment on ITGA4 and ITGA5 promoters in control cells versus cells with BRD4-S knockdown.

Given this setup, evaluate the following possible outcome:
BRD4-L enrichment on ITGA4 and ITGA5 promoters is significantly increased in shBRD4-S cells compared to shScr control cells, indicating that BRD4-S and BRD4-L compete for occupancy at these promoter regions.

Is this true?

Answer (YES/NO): YES